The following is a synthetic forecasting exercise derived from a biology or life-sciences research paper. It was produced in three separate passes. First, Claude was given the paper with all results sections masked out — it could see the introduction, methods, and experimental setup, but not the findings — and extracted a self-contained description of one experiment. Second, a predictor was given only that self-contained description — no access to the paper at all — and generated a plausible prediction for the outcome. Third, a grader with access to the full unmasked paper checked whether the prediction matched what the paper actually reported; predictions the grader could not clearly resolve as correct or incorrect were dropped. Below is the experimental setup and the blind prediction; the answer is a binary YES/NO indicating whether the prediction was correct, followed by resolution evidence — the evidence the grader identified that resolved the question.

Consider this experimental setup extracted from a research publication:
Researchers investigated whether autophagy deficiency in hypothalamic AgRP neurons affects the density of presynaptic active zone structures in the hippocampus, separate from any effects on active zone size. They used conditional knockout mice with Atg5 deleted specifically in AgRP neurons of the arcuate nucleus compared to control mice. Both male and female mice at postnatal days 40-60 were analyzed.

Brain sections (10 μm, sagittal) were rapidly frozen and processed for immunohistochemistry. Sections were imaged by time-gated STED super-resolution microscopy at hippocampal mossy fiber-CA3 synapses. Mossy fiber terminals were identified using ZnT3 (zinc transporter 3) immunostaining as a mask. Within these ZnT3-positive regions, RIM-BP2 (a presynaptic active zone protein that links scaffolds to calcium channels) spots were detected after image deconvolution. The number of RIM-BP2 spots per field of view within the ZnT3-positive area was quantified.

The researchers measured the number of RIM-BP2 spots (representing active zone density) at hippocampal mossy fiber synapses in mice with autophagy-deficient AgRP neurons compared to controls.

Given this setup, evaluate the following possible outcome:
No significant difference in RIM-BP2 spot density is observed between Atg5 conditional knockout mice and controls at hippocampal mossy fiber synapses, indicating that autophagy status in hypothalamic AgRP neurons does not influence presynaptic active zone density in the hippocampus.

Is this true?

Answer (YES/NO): NO